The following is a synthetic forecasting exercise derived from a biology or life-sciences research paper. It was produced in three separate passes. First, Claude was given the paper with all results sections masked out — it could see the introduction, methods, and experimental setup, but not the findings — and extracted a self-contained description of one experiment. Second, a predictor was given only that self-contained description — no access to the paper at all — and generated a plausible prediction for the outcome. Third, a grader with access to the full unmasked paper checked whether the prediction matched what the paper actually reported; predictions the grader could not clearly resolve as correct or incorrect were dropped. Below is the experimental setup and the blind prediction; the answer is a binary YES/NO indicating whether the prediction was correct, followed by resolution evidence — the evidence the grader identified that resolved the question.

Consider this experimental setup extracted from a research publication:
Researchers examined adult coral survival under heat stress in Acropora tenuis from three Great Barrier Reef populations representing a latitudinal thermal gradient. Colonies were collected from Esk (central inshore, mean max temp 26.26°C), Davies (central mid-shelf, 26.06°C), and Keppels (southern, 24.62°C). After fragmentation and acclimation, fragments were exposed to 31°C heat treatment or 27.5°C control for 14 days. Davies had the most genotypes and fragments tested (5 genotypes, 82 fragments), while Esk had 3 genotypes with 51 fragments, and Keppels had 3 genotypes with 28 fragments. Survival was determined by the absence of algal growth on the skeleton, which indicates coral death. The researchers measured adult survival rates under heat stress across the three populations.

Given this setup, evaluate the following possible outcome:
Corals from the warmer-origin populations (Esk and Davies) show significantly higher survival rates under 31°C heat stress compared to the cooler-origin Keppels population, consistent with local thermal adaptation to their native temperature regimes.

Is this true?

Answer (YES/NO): NO